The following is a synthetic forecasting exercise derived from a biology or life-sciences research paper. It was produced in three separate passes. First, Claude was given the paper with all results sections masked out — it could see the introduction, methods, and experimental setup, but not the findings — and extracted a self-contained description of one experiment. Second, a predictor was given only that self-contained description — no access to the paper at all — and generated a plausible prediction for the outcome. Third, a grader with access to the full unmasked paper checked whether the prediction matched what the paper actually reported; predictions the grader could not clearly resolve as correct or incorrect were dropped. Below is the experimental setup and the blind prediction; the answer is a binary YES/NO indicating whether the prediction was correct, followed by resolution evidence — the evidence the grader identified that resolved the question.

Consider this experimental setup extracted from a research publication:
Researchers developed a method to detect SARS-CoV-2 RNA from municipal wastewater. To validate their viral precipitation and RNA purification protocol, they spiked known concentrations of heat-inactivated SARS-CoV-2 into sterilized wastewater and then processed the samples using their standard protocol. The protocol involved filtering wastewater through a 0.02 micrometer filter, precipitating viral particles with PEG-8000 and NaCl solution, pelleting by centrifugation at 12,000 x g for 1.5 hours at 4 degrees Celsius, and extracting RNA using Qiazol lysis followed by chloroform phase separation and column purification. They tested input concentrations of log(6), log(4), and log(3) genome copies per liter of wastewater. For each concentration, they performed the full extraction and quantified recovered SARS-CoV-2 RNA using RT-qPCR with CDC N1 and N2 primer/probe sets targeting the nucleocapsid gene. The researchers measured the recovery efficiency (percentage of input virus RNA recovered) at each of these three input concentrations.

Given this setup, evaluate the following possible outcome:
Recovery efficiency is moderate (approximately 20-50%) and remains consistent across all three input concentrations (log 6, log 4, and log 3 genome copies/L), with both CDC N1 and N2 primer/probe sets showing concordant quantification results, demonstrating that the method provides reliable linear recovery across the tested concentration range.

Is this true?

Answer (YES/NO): NO